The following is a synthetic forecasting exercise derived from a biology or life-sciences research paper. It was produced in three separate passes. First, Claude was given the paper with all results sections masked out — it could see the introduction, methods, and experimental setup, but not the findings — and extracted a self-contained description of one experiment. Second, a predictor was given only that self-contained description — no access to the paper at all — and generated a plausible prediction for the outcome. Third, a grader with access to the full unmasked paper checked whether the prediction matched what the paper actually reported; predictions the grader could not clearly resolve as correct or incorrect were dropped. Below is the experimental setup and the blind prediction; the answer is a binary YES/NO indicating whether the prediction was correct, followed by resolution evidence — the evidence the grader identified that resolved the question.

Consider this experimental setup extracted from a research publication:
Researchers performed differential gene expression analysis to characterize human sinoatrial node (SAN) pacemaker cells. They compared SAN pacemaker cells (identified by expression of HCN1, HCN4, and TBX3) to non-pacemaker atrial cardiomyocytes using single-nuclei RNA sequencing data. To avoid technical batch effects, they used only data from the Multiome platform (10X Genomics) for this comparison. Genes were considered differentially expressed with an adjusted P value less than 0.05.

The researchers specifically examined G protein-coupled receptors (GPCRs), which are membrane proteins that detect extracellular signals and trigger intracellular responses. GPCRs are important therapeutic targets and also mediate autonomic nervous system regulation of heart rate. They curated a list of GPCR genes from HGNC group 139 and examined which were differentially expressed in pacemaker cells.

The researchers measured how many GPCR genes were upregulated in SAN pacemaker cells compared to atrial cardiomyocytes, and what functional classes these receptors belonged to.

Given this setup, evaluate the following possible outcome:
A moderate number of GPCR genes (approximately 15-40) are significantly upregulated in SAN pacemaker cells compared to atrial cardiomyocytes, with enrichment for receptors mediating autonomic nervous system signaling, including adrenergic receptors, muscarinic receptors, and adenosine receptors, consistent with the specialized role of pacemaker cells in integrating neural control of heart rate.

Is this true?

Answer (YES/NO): NO